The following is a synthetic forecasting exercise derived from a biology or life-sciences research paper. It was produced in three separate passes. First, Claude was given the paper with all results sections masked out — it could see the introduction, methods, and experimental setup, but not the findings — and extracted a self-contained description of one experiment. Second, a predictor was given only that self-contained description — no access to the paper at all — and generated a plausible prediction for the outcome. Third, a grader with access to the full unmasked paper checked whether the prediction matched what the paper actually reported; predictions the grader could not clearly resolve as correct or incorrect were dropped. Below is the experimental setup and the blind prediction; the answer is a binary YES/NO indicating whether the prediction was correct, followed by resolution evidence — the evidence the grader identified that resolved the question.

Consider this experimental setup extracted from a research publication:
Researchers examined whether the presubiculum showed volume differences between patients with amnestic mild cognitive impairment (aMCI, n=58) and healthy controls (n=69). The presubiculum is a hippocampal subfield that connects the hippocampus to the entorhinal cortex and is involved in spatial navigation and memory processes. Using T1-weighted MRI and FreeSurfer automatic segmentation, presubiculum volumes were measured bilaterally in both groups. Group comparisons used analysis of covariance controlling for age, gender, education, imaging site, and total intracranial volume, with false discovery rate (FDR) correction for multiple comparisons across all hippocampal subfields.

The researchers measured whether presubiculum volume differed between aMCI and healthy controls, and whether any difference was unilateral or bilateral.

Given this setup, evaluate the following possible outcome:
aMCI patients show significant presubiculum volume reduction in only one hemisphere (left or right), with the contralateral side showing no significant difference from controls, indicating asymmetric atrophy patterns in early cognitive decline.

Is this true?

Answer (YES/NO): NO